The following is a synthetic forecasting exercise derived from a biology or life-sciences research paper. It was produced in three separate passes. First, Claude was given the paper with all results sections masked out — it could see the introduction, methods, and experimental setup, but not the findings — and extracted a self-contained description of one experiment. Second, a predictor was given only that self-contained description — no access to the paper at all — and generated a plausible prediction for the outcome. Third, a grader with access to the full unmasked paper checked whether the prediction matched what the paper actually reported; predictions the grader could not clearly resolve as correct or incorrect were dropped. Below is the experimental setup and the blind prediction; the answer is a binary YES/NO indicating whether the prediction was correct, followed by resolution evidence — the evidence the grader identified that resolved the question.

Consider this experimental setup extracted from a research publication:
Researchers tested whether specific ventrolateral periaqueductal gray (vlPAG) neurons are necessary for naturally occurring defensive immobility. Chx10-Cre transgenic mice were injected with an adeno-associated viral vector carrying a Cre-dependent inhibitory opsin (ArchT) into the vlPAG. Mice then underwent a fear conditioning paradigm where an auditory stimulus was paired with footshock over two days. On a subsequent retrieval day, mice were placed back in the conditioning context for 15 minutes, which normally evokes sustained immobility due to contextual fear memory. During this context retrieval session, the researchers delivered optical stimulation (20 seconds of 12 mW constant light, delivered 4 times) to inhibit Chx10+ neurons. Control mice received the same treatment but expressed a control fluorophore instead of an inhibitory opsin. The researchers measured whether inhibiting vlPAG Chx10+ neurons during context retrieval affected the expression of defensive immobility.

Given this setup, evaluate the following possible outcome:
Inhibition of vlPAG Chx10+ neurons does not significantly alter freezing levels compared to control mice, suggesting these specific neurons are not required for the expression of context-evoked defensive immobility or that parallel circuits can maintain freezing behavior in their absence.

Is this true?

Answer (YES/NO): NO